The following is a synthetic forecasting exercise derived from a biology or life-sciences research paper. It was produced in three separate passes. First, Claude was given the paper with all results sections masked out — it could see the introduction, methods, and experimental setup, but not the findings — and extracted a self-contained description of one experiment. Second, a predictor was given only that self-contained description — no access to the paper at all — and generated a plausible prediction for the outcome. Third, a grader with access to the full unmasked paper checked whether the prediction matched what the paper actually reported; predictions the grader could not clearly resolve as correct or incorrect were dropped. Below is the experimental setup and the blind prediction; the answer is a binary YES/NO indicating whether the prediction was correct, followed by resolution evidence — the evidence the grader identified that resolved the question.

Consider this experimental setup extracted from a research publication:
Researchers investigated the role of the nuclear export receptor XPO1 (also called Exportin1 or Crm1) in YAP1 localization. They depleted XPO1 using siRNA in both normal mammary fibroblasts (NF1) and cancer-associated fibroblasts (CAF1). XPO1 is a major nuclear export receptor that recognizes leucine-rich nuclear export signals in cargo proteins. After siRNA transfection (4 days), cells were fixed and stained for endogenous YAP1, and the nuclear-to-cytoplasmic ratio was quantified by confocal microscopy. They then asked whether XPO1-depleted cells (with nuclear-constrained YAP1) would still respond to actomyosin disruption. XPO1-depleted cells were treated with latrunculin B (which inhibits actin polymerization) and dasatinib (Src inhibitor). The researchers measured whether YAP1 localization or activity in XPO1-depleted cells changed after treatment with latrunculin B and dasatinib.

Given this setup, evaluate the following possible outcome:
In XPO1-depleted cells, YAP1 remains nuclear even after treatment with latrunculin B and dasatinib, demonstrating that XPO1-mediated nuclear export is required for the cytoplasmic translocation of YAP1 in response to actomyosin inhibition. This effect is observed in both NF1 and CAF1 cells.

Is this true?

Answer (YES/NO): NO